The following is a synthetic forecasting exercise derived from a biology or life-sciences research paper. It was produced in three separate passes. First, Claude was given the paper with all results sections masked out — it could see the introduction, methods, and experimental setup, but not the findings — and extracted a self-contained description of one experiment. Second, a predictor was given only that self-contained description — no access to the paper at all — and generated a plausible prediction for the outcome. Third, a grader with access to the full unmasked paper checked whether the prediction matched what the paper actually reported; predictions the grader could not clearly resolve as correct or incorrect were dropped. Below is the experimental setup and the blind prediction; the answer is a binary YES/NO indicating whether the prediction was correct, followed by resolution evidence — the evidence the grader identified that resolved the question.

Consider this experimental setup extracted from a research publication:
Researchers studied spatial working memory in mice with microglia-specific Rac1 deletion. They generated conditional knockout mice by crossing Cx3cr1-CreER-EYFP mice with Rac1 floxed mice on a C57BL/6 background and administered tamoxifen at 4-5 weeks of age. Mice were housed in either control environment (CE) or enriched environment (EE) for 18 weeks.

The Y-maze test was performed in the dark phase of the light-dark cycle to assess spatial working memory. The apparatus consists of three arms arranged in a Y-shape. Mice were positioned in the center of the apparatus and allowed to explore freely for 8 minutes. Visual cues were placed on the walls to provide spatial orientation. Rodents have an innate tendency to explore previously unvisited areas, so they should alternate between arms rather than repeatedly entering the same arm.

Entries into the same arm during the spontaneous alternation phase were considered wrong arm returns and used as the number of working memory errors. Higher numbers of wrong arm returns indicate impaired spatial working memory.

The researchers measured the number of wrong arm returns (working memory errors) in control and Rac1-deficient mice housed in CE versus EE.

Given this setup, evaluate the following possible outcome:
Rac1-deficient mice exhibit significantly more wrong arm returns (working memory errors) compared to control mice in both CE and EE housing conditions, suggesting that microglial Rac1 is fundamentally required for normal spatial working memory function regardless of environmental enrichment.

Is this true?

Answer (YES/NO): NO